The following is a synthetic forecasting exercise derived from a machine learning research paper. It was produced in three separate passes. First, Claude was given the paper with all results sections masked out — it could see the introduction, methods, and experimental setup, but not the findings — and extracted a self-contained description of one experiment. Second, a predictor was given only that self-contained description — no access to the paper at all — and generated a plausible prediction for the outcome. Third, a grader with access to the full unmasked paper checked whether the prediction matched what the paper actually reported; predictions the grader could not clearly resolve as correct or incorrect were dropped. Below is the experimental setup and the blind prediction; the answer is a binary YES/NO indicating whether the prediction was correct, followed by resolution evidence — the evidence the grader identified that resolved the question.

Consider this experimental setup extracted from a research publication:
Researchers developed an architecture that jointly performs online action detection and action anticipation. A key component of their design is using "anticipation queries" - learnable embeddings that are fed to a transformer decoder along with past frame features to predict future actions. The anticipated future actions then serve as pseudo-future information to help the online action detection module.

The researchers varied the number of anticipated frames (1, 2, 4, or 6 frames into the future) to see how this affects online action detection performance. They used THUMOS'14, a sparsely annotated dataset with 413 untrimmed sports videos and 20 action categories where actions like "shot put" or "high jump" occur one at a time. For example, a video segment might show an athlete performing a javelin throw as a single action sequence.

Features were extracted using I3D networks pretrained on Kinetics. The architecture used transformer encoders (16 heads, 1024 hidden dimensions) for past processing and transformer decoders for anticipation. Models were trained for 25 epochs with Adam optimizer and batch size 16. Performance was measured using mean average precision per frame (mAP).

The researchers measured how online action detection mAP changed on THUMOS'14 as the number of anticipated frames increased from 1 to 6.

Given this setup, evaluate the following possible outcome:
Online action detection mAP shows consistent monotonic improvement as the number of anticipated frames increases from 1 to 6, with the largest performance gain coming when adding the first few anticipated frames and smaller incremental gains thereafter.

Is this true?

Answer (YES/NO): YES